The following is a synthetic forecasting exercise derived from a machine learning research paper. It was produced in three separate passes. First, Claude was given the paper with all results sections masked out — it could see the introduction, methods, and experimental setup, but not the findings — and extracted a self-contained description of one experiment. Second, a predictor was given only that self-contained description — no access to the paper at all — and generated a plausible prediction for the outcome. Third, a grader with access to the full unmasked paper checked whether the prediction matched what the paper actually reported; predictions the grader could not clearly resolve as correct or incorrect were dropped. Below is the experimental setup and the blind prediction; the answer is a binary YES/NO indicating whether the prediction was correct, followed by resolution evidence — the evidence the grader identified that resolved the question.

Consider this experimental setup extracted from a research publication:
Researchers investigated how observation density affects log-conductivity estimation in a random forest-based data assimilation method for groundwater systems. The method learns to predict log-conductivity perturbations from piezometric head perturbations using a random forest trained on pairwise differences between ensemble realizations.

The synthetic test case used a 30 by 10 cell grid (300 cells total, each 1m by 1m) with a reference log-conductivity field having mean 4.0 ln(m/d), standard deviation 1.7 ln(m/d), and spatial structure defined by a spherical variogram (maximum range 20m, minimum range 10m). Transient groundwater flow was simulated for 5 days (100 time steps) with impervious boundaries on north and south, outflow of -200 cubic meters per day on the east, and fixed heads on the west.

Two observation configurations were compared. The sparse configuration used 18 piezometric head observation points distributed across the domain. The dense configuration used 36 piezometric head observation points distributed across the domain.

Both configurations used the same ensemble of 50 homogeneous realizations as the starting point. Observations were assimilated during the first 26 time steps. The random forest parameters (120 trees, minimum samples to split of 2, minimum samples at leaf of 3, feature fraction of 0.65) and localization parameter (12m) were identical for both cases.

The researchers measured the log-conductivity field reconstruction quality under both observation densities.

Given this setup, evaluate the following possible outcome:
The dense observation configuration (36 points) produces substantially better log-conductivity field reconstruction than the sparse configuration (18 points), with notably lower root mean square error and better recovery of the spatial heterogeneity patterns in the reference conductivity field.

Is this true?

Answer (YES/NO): NO